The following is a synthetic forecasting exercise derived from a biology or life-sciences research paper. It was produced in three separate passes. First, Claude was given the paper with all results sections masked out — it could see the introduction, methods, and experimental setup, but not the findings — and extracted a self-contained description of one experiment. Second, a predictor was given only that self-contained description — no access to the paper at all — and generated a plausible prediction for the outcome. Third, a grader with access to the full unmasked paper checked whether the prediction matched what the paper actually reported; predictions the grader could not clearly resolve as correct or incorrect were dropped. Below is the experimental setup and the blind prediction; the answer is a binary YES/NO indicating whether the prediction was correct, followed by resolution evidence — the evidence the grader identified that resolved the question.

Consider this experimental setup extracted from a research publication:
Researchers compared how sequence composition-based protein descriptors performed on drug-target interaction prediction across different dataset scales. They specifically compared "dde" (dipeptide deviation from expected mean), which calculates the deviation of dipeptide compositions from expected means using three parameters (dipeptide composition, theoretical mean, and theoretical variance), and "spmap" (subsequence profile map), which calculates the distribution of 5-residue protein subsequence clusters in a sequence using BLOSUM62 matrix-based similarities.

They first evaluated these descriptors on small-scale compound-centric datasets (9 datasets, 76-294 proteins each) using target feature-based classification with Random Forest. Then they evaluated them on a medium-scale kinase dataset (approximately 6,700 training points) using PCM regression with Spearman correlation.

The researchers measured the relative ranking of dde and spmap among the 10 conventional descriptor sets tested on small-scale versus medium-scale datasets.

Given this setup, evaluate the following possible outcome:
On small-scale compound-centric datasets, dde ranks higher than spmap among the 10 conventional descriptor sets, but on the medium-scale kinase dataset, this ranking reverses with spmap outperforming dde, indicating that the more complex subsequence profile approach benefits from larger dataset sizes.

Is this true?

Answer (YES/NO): NO